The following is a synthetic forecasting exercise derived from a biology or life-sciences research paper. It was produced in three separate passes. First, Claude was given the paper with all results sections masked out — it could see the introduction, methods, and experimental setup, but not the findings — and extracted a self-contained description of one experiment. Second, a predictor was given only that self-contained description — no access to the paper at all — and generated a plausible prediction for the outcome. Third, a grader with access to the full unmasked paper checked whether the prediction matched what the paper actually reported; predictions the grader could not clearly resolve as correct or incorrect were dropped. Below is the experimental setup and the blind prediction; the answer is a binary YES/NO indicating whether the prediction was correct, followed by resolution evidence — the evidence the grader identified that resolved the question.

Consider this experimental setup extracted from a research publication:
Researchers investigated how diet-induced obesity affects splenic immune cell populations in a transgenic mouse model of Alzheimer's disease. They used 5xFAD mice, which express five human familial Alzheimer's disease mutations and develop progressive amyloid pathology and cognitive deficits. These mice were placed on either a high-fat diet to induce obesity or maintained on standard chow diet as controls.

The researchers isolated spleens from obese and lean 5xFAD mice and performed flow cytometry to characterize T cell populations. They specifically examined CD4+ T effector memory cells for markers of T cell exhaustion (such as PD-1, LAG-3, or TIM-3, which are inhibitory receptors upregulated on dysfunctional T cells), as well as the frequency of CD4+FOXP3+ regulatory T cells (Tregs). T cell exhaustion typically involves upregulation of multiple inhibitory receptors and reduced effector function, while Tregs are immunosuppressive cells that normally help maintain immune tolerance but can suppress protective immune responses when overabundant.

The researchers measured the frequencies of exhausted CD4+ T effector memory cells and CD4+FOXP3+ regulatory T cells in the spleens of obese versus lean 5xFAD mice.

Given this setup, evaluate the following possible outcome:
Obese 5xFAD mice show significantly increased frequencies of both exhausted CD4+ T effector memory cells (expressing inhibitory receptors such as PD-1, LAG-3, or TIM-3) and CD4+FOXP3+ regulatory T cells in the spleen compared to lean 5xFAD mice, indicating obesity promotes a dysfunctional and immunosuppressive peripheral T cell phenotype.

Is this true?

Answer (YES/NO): YES